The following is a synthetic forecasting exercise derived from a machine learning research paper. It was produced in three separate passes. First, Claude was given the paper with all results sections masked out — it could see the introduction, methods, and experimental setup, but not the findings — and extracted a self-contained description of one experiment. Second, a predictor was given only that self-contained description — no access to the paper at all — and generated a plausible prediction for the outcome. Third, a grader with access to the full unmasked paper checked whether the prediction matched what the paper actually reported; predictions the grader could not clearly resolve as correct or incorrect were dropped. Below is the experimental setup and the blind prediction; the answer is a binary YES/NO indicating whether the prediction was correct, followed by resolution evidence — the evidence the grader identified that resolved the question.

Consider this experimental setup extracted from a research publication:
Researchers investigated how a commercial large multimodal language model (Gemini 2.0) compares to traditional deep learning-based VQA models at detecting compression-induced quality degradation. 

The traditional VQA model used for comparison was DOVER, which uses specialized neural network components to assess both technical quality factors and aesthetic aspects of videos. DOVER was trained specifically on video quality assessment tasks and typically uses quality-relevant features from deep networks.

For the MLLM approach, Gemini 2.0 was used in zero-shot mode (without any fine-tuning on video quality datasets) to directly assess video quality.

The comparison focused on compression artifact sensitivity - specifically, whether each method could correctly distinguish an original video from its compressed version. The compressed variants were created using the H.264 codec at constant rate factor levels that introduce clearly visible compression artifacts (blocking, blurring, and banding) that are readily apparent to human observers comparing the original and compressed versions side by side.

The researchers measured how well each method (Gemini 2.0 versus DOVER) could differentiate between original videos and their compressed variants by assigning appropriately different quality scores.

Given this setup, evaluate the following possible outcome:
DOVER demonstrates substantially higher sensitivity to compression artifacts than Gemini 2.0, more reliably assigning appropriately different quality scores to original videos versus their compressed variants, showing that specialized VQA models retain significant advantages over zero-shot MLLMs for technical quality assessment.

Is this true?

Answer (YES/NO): YES